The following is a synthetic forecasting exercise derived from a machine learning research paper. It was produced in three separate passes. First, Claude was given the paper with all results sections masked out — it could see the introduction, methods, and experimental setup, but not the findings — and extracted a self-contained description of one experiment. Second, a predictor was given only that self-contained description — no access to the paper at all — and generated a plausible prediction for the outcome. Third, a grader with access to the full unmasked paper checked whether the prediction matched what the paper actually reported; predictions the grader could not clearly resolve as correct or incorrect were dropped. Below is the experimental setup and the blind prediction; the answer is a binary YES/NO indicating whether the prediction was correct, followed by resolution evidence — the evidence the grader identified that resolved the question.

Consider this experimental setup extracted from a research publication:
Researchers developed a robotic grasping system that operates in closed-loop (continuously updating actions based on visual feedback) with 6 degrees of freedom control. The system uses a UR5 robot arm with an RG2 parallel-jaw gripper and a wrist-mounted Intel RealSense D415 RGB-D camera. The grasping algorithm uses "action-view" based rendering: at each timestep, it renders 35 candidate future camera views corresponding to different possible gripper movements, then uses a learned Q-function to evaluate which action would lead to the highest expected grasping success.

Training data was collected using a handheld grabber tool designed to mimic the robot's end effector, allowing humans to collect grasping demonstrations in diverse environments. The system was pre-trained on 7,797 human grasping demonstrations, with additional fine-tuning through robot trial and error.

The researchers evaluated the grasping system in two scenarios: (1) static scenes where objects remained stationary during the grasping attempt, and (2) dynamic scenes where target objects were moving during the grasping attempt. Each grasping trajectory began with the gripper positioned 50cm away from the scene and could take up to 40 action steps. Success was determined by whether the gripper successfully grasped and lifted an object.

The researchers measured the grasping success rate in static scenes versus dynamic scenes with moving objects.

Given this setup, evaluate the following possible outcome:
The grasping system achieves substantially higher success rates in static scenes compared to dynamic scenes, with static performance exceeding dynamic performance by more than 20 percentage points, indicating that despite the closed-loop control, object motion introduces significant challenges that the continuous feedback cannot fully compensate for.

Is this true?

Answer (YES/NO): NO